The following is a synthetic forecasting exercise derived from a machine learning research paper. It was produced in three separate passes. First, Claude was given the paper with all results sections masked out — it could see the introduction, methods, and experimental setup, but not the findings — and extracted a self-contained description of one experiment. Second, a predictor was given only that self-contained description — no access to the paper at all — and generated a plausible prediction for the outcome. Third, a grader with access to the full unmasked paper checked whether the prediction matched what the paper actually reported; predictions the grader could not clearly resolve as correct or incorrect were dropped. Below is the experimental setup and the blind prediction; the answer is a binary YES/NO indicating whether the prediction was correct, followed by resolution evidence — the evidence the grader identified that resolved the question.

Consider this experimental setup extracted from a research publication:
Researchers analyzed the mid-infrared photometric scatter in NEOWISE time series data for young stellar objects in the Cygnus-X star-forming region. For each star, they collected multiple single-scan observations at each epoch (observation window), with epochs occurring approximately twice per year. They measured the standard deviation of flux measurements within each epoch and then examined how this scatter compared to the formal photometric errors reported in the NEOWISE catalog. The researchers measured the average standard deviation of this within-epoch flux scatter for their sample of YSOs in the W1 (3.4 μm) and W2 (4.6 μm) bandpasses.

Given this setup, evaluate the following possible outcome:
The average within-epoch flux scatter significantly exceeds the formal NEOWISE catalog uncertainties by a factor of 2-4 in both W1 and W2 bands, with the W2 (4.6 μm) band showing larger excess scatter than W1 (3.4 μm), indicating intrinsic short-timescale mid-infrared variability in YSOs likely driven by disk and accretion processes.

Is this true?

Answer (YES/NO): NO